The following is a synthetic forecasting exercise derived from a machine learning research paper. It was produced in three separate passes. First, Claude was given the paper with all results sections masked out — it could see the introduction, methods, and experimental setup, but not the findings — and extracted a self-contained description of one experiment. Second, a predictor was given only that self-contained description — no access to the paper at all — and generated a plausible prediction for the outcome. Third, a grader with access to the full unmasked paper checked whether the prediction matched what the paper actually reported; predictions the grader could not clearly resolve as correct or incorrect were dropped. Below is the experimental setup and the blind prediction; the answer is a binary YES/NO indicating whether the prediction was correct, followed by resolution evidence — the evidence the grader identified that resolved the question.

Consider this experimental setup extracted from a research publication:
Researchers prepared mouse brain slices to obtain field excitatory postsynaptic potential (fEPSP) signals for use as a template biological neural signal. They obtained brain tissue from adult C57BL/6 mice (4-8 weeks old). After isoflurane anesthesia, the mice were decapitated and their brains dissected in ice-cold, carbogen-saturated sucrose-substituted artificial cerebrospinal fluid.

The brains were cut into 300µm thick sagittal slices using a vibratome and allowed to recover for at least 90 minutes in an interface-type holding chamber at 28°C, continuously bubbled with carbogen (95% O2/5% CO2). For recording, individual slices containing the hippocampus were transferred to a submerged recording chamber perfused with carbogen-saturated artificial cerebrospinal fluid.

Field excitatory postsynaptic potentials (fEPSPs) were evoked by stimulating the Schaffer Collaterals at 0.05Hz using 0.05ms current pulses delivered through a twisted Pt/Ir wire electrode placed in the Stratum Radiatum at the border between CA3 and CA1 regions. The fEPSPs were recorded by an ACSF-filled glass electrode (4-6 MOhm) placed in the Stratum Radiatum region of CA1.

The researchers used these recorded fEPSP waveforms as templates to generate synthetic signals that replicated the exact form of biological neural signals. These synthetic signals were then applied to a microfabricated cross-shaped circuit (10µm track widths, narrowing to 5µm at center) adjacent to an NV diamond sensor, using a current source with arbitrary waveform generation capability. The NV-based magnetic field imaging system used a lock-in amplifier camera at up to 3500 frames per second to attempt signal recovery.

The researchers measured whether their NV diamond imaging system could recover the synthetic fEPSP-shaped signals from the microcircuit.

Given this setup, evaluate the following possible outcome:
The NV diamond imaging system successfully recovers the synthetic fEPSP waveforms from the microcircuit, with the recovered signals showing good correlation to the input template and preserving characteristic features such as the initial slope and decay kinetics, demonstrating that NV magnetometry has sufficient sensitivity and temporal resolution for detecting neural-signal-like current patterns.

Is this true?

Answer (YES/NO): NO